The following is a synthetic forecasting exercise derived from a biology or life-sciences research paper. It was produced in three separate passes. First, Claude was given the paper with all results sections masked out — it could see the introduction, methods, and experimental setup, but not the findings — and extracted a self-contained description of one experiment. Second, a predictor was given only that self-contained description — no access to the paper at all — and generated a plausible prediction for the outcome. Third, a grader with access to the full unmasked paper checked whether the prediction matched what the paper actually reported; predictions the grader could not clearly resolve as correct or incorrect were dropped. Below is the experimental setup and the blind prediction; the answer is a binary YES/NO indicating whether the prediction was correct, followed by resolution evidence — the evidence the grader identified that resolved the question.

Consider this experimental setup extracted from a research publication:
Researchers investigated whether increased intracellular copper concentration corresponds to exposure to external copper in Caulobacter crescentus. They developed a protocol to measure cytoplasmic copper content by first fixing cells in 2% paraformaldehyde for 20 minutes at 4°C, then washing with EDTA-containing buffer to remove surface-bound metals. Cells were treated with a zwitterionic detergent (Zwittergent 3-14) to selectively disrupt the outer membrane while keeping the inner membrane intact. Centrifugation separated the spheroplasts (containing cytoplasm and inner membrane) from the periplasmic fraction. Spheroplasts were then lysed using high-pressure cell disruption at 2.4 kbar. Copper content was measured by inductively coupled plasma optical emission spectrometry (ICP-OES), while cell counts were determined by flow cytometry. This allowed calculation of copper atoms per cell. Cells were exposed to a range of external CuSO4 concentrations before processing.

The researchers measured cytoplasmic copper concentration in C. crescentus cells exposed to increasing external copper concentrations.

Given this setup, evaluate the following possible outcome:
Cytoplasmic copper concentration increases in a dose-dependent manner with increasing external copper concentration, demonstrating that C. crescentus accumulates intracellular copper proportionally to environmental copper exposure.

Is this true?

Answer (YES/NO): YES